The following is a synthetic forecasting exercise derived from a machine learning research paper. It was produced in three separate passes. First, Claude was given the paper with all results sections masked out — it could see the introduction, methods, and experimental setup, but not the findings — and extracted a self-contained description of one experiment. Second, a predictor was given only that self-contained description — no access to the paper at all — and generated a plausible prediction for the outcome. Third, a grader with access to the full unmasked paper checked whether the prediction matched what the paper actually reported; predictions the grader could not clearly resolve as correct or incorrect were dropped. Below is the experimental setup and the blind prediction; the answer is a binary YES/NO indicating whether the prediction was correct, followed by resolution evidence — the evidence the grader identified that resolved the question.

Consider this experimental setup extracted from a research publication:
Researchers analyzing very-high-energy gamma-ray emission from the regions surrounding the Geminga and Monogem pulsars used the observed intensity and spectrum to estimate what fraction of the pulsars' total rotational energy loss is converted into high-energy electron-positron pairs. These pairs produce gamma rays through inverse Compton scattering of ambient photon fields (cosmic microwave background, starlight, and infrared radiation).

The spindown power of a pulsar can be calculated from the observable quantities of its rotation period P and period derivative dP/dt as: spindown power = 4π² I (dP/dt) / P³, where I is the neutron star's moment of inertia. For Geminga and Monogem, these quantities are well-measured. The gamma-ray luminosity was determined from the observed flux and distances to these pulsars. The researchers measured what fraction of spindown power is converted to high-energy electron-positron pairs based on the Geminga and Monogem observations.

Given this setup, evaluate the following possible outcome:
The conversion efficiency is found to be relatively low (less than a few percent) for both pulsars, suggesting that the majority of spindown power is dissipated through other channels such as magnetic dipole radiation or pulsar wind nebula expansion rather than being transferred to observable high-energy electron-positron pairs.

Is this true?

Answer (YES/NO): NO